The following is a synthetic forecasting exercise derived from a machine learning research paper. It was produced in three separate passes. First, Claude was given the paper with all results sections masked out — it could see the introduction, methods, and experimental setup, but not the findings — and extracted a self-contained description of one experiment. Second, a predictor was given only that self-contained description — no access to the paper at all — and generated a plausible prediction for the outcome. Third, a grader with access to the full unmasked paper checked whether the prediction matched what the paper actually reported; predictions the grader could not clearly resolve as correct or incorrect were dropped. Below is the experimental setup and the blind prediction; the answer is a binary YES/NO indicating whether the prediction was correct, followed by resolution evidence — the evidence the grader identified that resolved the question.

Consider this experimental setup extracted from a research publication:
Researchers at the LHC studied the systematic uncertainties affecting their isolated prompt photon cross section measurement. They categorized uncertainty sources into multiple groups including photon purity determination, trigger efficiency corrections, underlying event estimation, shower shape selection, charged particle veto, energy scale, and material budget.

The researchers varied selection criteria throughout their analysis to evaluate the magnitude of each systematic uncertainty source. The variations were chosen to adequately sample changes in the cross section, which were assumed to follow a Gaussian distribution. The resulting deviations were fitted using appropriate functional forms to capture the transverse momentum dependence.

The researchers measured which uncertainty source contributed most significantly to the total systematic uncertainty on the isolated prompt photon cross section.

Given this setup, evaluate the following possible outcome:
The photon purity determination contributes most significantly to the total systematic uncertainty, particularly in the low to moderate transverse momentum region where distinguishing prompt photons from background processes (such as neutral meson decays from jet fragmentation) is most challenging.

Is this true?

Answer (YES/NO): YES